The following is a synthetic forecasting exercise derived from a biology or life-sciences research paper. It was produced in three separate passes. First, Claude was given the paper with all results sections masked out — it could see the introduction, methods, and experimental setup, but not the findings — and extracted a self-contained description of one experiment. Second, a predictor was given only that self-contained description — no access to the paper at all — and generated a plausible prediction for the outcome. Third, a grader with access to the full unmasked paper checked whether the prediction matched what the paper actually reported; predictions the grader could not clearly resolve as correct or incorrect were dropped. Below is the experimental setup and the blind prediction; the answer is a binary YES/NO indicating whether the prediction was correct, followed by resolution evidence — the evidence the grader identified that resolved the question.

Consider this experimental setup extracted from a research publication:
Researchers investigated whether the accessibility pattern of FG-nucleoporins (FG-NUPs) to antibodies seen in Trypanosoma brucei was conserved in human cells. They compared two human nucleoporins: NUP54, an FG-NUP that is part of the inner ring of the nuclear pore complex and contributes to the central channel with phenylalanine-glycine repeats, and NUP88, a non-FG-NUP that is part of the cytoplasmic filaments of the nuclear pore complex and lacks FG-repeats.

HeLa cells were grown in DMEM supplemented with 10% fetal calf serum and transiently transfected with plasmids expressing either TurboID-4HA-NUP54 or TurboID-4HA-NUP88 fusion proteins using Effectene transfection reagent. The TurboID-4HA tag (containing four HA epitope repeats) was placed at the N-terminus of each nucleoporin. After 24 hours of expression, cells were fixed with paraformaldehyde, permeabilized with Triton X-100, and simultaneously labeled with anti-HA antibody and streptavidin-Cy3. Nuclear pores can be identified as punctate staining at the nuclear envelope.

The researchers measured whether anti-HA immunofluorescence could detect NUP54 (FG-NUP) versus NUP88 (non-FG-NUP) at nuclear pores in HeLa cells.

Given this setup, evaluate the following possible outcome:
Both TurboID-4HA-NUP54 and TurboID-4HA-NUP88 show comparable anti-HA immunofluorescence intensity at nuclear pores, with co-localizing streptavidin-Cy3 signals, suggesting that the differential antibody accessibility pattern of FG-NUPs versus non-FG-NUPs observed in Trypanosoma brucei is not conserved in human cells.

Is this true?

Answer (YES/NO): NO